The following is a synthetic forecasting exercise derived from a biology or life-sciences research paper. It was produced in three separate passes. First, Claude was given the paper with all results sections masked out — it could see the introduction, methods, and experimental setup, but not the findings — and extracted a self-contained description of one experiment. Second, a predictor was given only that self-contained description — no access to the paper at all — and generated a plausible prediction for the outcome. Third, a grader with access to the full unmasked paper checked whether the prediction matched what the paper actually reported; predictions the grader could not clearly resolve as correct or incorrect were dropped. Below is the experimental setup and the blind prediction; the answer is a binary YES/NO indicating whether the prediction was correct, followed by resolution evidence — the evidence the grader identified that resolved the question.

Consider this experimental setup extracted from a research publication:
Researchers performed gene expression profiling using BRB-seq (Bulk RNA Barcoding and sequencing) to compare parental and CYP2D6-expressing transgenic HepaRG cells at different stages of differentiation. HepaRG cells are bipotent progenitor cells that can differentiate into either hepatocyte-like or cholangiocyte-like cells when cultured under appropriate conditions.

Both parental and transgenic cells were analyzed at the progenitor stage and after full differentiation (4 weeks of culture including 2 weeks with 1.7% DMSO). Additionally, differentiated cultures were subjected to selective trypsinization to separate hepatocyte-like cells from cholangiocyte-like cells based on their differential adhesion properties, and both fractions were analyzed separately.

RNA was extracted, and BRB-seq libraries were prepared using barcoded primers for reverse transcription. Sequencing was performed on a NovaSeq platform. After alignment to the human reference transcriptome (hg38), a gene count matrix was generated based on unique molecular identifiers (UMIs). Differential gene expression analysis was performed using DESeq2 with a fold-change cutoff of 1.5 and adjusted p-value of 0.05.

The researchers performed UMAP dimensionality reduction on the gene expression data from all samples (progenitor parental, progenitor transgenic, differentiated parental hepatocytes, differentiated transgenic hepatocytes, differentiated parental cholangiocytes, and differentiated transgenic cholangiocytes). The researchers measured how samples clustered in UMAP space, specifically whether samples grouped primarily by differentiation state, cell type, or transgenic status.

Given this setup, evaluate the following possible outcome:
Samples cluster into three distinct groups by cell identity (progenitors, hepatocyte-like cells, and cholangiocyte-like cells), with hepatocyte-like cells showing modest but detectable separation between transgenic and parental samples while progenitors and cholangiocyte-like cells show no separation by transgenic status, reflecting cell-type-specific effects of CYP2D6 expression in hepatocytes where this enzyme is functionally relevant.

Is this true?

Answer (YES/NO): NO